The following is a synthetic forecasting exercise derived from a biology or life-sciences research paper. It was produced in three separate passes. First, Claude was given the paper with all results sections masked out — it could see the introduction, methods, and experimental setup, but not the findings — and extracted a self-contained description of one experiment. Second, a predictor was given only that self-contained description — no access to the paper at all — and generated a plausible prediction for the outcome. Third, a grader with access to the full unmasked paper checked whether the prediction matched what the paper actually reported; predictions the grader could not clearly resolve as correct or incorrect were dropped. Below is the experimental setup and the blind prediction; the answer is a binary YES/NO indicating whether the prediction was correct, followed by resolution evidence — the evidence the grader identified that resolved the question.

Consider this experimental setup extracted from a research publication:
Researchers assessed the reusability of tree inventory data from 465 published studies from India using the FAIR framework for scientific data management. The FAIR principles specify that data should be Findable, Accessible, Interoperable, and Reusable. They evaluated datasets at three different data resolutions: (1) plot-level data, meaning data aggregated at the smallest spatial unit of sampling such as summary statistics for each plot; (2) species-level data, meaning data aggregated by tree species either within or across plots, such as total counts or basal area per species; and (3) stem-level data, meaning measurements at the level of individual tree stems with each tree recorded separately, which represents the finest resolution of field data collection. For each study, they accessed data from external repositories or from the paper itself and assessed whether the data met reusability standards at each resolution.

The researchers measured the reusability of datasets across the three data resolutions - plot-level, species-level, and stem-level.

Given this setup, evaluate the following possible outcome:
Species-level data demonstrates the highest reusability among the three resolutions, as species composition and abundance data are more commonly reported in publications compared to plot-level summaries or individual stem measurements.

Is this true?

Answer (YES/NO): NO